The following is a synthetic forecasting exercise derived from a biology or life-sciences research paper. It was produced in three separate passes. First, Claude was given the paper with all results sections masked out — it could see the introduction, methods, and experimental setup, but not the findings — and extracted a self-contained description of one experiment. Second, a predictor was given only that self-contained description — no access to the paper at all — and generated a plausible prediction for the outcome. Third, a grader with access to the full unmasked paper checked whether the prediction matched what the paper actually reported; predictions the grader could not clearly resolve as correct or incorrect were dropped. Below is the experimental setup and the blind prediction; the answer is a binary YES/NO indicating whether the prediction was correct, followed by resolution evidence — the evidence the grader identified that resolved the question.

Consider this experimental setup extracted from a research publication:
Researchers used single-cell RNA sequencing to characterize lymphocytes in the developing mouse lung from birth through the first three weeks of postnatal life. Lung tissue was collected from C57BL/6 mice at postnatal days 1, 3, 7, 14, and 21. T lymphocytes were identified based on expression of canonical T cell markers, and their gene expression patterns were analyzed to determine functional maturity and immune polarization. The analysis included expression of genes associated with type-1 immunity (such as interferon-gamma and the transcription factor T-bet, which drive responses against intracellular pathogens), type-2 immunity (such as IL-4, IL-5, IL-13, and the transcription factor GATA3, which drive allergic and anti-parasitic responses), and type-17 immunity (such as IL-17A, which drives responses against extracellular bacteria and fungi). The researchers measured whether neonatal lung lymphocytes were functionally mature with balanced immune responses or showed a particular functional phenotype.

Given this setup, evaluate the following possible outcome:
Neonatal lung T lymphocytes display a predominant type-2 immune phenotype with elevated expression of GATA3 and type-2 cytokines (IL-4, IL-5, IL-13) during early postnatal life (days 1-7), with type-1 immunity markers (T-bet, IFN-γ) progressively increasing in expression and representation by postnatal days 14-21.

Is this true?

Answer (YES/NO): NO